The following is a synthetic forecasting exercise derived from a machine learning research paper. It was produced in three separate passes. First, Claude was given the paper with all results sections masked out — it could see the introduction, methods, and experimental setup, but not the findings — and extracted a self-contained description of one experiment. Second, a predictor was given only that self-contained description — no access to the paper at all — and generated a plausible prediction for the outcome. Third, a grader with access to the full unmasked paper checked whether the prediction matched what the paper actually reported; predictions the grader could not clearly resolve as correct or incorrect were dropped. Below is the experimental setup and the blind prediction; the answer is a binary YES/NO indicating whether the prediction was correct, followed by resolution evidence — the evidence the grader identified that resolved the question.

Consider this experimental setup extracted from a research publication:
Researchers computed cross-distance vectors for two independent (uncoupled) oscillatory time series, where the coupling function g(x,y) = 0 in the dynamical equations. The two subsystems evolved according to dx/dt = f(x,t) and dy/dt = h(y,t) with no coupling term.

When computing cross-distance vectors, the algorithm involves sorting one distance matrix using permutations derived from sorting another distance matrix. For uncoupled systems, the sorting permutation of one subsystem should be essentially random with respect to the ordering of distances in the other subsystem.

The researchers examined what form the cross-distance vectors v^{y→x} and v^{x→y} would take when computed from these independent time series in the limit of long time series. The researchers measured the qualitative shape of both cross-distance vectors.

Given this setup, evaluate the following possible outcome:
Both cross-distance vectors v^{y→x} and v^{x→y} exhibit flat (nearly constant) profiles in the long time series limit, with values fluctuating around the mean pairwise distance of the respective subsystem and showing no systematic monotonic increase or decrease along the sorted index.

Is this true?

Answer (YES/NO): YES